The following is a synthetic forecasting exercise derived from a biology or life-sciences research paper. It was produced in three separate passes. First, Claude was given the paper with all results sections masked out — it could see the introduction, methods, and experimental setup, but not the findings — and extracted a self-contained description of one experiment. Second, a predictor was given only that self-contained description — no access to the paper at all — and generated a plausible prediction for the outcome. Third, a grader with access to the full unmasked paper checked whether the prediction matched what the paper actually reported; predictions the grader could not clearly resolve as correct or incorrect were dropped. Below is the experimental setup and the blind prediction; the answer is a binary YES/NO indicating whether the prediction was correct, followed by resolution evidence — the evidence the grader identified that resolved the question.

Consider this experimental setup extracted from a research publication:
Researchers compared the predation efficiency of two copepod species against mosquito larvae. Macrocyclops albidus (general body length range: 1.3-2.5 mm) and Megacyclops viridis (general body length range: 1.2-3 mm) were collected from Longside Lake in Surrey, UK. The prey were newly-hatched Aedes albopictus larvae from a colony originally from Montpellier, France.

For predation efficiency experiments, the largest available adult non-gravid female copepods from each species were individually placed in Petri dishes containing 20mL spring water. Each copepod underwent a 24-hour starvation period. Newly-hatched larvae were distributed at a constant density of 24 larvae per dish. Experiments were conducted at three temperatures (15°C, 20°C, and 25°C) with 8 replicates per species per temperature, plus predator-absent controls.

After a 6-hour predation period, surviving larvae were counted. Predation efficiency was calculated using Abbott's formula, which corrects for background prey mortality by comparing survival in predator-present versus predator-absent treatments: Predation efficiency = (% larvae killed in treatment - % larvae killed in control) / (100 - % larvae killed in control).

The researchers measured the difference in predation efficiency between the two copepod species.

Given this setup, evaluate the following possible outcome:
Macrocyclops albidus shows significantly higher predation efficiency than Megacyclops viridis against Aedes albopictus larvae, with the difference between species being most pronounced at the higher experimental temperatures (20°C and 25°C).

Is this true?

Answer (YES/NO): NO